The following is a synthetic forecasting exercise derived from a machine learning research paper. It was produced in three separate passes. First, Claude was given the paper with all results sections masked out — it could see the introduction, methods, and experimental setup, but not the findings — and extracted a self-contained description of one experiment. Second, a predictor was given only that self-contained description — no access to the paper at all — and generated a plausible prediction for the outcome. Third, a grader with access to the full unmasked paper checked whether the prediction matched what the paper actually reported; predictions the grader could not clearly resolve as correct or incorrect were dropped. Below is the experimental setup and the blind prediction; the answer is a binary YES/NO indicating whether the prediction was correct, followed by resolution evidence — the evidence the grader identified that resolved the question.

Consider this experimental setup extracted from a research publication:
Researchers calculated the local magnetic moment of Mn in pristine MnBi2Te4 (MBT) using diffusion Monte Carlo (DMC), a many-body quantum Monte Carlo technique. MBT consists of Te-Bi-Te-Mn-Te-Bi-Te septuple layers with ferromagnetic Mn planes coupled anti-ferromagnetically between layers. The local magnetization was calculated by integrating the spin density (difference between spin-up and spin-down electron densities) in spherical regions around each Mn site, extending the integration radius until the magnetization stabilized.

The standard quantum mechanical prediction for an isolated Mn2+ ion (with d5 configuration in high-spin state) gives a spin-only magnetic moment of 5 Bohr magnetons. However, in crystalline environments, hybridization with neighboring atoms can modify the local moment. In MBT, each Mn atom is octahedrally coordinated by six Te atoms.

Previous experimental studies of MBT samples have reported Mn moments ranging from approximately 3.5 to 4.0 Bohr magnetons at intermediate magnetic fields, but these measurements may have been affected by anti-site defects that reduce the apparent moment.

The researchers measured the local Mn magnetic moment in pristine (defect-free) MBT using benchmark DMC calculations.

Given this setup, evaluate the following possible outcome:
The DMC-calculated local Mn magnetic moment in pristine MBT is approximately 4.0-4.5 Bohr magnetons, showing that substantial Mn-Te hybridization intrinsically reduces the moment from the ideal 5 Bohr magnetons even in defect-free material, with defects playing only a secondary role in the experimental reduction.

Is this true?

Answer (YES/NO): NO